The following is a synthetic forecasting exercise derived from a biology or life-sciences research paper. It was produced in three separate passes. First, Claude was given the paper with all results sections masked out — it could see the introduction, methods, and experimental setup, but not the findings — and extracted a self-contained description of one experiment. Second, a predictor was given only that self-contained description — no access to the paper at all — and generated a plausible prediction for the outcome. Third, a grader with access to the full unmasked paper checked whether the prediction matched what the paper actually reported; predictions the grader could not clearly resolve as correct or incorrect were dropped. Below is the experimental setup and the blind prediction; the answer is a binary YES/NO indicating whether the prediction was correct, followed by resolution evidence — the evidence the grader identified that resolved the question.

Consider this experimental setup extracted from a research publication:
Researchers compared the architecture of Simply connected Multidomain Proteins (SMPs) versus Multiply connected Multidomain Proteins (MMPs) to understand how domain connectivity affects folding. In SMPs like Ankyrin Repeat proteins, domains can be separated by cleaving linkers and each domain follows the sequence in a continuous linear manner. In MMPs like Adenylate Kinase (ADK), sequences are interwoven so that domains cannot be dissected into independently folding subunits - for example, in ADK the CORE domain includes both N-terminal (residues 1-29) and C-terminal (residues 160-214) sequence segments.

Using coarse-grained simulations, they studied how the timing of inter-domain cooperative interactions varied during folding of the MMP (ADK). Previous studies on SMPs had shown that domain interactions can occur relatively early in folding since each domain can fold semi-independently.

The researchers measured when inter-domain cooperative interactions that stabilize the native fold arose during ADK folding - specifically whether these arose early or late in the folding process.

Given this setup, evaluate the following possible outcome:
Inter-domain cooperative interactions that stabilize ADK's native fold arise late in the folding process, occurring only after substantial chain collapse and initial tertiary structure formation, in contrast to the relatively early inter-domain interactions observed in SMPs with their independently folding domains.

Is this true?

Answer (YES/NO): YES